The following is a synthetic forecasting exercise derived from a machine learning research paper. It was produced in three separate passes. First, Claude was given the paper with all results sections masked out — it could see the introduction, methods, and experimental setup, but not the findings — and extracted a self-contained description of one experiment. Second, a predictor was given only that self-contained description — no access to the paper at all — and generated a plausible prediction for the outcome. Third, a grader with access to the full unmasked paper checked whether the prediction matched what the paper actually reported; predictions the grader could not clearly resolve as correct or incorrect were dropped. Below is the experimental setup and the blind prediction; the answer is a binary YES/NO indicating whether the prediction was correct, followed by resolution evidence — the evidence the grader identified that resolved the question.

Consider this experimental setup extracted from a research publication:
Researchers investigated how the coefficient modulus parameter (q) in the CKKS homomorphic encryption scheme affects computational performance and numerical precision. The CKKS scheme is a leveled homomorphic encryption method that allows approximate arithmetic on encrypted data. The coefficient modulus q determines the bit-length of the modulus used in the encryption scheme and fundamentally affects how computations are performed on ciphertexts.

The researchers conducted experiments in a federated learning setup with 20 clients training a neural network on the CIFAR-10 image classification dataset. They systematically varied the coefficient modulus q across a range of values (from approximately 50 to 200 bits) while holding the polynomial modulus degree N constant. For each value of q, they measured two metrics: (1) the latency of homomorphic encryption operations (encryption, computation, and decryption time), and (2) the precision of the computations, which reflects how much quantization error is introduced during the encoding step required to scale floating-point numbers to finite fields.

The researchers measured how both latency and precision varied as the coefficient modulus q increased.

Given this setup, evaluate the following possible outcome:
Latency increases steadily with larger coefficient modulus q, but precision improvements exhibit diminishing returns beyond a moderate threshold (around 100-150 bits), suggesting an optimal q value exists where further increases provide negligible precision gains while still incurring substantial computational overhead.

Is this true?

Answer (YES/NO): NO